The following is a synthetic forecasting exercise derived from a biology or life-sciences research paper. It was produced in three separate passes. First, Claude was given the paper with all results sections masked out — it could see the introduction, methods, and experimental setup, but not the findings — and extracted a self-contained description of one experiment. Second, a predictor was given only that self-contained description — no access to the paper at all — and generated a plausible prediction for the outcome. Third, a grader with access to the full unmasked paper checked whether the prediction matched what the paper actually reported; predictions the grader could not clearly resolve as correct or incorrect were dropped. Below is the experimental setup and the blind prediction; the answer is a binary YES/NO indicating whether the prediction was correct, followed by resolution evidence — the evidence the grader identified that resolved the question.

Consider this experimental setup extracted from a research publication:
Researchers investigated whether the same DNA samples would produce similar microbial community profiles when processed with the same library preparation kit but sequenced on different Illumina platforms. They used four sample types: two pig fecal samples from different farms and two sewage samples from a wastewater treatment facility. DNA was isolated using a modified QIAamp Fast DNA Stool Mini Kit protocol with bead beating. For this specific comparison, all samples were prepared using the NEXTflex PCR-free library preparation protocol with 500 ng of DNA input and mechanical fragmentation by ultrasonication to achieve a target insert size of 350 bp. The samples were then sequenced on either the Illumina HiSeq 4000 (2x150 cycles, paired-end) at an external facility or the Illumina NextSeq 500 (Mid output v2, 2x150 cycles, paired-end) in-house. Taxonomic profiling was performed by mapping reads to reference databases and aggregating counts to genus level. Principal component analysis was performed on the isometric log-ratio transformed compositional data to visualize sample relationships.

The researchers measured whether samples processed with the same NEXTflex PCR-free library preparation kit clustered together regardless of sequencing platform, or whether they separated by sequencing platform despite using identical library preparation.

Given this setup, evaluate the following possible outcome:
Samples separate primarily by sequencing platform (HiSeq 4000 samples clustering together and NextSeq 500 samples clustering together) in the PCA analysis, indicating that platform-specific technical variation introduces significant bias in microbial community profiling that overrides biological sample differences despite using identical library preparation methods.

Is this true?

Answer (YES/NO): NO